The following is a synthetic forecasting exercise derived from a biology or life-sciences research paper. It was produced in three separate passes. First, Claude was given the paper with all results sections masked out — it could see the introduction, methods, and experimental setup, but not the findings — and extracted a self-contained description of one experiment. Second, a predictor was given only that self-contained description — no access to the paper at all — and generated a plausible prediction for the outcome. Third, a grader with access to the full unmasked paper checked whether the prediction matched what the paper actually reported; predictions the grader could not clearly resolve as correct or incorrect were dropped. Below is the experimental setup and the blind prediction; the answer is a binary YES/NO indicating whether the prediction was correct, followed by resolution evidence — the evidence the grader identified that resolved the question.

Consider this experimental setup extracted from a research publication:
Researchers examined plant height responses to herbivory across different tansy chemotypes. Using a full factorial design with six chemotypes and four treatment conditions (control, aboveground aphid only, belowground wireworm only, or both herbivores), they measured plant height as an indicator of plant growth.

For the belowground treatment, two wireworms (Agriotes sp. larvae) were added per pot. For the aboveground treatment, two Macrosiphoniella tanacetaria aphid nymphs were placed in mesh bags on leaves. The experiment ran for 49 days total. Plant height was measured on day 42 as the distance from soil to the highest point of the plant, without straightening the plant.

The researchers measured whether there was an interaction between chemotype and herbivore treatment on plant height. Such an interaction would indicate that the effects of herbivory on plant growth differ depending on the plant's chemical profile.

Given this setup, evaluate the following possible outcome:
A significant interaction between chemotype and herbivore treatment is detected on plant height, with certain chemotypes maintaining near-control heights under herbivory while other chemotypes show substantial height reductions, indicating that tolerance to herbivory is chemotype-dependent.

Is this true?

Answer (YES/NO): YES